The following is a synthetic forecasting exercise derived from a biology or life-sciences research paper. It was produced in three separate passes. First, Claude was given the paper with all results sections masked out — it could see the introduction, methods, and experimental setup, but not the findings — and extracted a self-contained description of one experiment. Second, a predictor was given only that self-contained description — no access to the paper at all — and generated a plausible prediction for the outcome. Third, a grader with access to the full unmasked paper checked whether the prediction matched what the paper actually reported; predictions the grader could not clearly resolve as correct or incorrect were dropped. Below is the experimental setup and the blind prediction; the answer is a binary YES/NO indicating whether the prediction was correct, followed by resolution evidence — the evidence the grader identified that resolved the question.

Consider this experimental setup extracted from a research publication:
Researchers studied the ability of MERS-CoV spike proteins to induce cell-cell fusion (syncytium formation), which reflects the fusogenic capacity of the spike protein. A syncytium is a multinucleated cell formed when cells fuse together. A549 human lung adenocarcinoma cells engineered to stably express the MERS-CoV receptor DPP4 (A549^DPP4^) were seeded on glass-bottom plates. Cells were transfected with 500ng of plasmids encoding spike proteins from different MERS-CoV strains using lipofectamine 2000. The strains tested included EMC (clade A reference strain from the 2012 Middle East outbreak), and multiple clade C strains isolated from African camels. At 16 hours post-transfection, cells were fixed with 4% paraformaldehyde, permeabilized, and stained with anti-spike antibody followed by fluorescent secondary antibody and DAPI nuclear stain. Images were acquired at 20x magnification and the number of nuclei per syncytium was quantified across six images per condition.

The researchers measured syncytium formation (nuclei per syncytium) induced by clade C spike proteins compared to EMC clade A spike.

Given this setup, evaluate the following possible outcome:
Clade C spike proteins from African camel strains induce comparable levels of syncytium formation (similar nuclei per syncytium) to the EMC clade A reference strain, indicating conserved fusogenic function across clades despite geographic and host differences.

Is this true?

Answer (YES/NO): NO